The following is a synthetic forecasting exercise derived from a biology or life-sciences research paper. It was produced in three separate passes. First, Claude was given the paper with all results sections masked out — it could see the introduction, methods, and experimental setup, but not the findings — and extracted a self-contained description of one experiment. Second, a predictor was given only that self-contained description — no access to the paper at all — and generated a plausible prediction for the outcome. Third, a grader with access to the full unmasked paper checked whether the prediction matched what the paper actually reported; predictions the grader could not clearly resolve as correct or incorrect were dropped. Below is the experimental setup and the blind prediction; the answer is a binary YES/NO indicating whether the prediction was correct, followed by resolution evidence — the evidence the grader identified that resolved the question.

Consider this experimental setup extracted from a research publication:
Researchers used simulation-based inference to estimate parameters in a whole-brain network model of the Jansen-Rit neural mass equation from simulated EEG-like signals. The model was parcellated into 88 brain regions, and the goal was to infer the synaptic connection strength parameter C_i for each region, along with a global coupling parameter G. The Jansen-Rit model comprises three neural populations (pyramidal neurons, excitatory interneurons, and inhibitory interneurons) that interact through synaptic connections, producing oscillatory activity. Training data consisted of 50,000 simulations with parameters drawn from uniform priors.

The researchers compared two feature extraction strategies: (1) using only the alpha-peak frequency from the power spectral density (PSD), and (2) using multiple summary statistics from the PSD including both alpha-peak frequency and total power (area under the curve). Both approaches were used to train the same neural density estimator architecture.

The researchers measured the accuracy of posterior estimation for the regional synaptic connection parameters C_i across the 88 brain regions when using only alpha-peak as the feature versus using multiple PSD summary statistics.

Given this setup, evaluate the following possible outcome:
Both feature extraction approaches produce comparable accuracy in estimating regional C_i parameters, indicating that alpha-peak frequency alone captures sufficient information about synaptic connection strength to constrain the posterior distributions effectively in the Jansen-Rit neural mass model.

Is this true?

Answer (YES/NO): NO